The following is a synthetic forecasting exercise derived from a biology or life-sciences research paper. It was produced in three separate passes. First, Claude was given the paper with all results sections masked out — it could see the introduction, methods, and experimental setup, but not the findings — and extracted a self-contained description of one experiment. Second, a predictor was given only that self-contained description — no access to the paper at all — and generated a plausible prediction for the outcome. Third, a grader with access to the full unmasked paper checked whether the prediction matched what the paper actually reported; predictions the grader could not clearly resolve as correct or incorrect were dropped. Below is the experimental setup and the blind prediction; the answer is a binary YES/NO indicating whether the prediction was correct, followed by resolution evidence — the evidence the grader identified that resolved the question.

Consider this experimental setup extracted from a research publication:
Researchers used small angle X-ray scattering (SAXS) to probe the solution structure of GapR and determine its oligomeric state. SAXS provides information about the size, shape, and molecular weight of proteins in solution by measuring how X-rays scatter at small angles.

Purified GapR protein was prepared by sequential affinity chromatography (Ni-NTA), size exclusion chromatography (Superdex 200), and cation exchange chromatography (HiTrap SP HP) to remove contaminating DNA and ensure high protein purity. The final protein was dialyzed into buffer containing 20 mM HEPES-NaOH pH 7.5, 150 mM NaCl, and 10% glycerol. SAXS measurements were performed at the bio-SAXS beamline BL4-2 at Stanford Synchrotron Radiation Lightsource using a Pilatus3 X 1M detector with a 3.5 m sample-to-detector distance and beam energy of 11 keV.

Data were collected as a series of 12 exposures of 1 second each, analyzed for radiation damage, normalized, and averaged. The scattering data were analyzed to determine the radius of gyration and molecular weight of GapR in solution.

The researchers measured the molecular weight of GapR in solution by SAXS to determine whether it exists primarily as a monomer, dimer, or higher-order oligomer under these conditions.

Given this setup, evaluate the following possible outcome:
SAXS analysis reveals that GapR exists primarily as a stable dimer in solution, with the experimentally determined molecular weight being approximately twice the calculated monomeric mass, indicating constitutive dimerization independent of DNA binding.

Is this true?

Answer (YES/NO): NO